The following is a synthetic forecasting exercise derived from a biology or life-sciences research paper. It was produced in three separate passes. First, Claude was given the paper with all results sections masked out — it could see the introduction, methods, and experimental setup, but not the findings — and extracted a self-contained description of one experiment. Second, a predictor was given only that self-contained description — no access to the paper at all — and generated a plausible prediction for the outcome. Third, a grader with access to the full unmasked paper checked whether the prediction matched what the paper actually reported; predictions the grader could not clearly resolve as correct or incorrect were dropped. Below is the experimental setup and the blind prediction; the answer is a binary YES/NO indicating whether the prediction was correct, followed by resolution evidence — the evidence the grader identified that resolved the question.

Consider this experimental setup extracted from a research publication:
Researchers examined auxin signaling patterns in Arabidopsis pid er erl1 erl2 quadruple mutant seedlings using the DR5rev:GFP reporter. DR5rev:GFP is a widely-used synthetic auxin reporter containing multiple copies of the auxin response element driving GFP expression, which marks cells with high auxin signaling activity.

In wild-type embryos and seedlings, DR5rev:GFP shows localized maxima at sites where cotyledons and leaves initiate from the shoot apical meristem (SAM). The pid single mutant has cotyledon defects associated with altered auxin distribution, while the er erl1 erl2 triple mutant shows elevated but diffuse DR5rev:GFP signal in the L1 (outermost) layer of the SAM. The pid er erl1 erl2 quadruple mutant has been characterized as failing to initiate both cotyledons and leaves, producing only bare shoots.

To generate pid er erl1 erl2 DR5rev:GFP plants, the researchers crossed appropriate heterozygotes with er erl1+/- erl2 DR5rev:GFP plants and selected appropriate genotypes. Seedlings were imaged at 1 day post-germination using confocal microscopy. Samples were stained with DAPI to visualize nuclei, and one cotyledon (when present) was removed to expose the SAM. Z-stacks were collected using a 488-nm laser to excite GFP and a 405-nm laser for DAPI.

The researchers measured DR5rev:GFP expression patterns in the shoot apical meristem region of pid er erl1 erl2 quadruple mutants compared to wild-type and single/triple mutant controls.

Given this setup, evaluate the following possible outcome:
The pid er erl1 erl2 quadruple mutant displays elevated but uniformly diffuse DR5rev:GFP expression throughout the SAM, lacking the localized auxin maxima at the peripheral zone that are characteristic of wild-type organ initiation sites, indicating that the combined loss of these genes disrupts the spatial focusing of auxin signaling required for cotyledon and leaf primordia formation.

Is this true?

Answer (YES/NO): NO